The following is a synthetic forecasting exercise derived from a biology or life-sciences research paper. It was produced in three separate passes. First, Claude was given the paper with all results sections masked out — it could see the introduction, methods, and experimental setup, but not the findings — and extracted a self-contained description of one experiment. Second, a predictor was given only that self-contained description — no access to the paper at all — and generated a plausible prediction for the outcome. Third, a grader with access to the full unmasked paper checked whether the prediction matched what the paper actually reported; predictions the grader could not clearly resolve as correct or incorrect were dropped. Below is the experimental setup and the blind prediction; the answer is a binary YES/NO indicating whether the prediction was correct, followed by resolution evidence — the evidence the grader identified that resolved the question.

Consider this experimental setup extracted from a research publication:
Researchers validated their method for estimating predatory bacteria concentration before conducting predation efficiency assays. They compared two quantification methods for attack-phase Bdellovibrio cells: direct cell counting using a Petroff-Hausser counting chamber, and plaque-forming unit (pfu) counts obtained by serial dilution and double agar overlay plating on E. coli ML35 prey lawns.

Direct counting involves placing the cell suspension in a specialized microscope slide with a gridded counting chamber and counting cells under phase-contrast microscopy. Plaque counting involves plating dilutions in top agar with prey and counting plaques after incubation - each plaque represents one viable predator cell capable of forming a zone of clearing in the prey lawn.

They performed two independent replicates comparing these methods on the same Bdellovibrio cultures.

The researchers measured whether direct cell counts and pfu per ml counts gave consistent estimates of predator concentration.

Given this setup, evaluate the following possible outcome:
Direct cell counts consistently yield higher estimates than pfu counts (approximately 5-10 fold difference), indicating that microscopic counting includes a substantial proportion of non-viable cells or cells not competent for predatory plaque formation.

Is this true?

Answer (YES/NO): NO